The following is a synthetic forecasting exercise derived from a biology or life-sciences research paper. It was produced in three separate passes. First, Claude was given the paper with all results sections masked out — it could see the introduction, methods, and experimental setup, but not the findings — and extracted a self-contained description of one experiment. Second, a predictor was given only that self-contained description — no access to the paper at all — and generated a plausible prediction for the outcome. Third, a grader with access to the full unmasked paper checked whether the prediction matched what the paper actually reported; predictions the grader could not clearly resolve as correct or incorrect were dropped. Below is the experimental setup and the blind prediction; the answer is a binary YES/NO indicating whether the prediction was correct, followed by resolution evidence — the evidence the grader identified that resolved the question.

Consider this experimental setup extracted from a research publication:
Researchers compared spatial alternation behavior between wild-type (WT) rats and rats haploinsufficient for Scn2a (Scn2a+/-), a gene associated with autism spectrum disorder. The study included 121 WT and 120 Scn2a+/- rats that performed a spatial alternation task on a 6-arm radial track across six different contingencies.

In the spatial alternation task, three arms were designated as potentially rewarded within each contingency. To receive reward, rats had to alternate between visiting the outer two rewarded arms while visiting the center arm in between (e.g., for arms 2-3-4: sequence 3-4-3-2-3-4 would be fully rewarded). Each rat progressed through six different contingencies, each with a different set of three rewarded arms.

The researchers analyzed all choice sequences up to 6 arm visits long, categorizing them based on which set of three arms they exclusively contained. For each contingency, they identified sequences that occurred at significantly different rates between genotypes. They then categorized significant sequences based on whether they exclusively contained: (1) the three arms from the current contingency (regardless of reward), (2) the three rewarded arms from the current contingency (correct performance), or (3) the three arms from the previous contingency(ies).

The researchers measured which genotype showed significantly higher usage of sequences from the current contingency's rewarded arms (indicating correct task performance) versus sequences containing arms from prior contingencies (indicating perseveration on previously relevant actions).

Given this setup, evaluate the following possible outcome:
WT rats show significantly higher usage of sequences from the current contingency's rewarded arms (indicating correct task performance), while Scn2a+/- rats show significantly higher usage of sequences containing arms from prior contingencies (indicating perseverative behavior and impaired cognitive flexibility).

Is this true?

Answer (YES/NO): YES